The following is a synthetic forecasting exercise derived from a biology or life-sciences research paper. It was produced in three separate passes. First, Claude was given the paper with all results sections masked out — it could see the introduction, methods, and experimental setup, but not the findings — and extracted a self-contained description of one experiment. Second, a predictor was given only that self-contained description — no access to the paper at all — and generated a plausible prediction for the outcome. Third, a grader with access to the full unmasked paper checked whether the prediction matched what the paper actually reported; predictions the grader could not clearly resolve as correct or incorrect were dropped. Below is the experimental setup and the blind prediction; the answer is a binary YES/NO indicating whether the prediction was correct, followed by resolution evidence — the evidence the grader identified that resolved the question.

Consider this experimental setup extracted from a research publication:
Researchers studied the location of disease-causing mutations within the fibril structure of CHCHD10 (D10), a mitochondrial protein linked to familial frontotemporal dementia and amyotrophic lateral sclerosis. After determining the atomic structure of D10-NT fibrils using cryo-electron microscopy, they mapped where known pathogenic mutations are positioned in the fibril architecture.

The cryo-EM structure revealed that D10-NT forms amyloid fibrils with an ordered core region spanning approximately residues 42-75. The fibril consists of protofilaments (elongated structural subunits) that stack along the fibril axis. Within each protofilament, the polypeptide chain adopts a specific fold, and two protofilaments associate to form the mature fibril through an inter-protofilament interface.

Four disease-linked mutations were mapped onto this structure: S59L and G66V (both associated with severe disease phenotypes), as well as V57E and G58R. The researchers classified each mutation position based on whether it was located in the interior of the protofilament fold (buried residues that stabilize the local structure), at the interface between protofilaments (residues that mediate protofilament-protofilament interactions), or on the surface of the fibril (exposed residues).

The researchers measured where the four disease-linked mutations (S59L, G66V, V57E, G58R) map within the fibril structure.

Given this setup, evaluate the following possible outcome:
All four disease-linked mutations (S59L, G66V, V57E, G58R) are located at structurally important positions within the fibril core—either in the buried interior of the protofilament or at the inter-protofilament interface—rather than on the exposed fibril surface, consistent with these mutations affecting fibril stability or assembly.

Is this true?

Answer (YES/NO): YES